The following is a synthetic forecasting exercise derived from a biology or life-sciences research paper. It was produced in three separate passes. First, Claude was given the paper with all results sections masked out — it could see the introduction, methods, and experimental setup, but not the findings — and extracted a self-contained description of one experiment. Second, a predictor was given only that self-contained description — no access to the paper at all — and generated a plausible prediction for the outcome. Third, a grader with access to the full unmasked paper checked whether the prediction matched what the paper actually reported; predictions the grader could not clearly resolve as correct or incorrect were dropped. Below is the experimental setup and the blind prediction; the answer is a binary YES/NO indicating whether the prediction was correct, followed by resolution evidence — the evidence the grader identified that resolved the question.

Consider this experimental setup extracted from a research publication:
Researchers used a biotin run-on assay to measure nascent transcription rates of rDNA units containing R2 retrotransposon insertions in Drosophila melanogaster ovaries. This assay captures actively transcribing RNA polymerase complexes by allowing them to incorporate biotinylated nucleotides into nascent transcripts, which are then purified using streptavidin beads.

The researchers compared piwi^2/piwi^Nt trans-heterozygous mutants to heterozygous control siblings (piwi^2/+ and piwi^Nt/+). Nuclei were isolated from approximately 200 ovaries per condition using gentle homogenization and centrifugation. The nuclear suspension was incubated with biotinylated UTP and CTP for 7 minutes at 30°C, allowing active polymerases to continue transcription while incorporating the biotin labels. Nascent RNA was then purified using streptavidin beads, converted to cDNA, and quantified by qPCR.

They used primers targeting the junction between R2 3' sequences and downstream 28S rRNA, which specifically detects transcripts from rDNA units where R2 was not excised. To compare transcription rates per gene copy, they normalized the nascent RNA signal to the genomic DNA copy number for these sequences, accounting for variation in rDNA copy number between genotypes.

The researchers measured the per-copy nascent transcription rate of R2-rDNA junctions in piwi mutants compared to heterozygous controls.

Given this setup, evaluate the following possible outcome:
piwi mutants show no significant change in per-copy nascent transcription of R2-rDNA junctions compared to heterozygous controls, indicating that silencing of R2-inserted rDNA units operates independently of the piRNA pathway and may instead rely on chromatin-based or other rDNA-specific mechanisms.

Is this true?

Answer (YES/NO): NO